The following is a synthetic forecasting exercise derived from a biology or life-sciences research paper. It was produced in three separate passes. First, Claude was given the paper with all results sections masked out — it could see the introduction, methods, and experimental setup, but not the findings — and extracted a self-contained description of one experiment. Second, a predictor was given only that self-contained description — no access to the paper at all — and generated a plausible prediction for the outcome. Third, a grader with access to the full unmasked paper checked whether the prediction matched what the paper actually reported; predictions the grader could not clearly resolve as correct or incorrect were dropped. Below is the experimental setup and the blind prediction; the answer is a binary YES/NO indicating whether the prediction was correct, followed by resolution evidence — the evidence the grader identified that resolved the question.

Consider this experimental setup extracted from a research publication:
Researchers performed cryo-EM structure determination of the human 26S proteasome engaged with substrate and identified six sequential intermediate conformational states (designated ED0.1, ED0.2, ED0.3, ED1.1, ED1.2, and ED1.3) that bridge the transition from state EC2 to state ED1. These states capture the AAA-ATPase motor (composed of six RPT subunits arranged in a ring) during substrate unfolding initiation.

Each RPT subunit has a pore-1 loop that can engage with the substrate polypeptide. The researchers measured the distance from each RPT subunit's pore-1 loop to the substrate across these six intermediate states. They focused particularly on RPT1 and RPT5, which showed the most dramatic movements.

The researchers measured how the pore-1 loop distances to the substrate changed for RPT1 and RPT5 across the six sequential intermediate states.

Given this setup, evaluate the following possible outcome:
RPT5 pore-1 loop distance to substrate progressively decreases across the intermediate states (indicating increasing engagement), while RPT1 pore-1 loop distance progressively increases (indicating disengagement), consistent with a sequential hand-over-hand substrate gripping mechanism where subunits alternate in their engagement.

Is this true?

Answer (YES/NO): NO